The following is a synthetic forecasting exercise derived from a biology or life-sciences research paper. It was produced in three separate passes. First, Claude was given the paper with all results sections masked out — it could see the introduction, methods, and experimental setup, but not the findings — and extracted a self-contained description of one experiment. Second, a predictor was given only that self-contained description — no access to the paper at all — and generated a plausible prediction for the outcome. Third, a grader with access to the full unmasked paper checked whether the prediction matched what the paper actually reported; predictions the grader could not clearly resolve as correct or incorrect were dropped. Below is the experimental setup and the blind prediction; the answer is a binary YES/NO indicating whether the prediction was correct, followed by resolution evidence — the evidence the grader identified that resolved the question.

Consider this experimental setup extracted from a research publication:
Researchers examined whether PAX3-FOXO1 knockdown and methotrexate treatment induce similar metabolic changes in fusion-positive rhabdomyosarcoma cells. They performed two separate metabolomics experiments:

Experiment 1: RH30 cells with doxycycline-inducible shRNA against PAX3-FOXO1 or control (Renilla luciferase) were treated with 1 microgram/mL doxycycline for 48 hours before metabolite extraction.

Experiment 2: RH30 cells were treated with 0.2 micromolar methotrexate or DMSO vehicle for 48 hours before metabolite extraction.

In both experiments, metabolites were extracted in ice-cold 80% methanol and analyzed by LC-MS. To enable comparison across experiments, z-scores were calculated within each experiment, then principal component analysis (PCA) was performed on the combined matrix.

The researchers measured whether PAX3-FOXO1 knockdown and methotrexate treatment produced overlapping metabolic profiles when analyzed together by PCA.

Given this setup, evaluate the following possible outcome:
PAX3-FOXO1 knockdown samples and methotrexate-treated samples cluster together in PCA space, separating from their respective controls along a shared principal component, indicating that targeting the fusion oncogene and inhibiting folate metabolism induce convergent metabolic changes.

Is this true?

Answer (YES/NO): YES